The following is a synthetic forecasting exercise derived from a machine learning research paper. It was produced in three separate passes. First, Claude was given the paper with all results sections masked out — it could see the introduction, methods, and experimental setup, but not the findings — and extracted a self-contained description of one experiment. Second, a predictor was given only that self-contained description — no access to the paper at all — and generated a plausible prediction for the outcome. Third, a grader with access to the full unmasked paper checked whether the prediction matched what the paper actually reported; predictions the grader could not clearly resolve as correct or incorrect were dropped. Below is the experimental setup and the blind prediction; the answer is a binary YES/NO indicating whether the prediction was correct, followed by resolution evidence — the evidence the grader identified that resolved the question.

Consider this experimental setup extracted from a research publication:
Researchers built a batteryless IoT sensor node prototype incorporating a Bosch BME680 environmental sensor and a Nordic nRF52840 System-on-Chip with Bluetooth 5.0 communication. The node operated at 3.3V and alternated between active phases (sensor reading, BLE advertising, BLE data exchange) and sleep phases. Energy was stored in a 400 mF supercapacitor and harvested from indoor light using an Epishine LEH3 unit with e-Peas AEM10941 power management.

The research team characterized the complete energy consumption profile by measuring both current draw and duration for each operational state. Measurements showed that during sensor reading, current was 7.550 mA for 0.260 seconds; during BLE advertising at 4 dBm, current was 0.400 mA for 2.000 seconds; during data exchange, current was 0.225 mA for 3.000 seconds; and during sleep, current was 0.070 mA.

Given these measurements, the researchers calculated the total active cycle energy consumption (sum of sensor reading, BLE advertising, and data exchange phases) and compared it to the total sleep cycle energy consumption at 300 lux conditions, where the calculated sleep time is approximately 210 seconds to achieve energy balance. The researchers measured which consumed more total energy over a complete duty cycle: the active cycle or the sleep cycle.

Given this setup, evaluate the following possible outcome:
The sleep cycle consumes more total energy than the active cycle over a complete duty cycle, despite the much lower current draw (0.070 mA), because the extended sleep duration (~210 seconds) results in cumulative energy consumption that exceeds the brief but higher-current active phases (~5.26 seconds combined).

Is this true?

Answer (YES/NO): YES